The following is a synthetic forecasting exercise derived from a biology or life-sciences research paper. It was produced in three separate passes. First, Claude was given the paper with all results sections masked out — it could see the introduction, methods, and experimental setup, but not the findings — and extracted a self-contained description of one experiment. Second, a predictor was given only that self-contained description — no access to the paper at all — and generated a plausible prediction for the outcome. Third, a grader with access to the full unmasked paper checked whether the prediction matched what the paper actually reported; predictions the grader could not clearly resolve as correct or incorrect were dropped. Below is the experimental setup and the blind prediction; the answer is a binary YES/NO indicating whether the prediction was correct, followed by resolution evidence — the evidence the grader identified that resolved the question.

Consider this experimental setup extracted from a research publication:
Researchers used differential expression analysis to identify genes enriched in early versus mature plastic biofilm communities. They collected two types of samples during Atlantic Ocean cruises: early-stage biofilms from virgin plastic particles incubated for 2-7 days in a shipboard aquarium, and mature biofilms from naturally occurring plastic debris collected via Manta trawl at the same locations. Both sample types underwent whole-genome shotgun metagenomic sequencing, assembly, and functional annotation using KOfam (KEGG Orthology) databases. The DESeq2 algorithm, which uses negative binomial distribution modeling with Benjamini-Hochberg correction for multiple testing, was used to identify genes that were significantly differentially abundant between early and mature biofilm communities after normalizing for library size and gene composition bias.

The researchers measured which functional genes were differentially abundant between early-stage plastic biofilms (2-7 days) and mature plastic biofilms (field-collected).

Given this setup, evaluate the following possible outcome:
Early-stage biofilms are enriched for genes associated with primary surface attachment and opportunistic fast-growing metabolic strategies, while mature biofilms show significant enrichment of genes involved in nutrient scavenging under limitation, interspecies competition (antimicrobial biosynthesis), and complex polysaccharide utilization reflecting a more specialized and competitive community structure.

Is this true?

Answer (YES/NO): NO